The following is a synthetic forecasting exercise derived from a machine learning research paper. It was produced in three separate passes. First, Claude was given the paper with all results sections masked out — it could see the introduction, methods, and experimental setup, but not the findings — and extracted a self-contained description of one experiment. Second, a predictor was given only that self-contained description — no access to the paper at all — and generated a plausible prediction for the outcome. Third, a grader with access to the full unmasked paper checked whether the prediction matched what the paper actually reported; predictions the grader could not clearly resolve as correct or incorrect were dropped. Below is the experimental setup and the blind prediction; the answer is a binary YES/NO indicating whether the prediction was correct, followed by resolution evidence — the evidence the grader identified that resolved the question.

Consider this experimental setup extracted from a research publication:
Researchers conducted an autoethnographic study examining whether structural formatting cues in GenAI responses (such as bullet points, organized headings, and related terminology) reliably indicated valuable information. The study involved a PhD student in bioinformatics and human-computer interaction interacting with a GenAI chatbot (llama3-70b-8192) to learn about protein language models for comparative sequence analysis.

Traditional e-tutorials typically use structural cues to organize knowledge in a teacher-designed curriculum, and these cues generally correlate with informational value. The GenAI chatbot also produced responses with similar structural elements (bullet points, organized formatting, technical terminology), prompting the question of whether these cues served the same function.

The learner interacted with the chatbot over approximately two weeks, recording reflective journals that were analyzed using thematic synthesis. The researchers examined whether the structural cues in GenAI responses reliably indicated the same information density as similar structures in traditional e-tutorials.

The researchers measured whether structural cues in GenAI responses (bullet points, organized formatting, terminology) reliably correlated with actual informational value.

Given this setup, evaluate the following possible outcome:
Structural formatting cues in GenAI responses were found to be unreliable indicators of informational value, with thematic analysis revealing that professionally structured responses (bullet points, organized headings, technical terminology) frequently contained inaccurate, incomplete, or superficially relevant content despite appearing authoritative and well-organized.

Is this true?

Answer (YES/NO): YES